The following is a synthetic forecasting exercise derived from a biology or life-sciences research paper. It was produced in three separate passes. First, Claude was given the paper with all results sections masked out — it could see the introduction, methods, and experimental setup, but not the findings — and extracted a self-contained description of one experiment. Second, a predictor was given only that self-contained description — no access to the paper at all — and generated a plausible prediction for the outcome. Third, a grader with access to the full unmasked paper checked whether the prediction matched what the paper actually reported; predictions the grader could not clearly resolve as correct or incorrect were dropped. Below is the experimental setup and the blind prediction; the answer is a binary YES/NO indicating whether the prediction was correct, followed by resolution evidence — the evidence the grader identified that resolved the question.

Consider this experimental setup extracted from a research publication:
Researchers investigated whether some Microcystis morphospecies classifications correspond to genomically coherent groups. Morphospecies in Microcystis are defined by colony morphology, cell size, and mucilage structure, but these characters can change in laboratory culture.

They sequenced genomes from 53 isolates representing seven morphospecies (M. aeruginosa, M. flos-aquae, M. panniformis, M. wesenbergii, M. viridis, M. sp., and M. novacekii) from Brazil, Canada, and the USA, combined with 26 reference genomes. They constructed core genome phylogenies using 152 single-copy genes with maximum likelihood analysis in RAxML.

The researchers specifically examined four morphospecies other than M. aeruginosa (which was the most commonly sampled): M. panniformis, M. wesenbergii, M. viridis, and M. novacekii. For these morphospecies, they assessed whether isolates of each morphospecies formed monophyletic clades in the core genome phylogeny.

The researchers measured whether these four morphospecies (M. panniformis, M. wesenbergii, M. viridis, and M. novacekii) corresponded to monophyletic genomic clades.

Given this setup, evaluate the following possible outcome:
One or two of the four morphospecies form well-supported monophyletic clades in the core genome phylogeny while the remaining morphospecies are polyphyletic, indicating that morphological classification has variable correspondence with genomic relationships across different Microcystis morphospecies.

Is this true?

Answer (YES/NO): NO